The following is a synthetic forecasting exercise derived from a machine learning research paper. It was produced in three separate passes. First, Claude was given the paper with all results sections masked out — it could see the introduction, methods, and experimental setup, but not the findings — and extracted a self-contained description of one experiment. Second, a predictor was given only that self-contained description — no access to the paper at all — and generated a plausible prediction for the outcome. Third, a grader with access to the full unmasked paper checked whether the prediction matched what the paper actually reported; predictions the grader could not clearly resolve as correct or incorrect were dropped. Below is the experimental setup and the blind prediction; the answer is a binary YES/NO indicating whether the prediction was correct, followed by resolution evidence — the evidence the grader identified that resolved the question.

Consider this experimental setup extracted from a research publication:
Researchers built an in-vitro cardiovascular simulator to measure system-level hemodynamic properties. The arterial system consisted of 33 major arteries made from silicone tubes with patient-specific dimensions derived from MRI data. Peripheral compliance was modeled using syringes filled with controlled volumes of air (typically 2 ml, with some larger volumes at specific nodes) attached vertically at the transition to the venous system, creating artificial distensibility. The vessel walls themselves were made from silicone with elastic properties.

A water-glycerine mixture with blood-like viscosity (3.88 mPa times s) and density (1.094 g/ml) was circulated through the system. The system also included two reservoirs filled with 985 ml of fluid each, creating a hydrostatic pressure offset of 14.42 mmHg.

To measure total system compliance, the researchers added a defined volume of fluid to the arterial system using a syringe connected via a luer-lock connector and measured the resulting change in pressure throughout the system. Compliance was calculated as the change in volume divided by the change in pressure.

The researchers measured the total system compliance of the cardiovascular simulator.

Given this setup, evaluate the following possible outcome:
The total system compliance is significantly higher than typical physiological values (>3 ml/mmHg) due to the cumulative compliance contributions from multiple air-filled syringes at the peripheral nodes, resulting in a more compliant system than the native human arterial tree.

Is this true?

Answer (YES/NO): NO